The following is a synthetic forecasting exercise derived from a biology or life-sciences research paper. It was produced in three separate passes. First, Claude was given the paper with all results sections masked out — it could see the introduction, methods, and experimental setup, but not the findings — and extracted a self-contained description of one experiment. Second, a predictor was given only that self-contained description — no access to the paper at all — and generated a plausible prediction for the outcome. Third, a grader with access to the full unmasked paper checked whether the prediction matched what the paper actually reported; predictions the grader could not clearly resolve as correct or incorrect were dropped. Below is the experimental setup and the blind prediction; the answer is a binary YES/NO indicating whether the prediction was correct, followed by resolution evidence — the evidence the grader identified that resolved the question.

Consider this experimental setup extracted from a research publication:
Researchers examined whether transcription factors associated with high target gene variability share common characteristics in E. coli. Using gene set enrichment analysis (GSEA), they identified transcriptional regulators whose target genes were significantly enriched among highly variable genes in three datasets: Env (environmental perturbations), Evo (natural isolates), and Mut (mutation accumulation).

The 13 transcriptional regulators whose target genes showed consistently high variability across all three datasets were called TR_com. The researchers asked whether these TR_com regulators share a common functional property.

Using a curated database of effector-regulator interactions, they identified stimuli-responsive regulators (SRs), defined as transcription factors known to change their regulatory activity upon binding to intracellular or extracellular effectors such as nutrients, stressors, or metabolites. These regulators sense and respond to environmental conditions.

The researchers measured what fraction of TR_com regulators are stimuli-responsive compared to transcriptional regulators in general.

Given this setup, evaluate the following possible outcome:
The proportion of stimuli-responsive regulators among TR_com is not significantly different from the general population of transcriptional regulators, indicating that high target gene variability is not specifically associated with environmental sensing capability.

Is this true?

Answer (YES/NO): NO